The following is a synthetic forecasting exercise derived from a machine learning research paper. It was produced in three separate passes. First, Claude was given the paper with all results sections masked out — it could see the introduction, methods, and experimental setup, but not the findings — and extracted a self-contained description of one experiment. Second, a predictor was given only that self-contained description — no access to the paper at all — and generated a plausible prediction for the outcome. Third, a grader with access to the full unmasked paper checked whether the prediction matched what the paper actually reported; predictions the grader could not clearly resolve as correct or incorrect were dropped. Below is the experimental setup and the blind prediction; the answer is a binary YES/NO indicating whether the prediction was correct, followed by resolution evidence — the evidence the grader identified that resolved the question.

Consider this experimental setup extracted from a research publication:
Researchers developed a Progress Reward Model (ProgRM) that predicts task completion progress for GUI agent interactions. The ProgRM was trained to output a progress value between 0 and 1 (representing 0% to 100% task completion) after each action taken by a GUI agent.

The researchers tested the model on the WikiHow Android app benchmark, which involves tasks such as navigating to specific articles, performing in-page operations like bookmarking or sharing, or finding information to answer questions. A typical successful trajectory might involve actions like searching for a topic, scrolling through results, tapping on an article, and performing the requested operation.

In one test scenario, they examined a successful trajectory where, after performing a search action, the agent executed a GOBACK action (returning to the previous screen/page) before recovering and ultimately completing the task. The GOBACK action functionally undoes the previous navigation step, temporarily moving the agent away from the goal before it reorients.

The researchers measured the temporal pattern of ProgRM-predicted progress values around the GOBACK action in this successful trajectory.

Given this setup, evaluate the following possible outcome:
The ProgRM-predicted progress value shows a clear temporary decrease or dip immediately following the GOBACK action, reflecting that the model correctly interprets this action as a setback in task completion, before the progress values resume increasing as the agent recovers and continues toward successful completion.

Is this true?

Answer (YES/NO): YES